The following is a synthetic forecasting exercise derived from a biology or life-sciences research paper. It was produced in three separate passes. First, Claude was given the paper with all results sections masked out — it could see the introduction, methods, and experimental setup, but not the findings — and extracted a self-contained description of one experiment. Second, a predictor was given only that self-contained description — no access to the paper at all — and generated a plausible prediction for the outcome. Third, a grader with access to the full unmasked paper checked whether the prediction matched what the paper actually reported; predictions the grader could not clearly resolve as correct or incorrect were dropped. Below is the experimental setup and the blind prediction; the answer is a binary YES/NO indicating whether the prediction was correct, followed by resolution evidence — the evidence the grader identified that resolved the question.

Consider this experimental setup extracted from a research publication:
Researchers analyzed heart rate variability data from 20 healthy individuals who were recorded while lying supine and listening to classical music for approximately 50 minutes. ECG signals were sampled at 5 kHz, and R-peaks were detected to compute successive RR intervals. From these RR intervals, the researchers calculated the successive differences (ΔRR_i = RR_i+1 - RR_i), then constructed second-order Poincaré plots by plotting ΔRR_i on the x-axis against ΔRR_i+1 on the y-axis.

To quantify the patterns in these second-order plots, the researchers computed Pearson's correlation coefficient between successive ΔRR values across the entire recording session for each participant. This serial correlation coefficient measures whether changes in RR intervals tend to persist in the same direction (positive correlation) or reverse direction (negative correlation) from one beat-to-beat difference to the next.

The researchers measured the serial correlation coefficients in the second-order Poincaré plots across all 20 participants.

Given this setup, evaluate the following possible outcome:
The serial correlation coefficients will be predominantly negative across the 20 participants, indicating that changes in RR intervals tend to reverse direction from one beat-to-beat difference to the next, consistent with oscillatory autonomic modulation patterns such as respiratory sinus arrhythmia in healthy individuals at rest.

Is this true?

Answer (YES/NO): NO